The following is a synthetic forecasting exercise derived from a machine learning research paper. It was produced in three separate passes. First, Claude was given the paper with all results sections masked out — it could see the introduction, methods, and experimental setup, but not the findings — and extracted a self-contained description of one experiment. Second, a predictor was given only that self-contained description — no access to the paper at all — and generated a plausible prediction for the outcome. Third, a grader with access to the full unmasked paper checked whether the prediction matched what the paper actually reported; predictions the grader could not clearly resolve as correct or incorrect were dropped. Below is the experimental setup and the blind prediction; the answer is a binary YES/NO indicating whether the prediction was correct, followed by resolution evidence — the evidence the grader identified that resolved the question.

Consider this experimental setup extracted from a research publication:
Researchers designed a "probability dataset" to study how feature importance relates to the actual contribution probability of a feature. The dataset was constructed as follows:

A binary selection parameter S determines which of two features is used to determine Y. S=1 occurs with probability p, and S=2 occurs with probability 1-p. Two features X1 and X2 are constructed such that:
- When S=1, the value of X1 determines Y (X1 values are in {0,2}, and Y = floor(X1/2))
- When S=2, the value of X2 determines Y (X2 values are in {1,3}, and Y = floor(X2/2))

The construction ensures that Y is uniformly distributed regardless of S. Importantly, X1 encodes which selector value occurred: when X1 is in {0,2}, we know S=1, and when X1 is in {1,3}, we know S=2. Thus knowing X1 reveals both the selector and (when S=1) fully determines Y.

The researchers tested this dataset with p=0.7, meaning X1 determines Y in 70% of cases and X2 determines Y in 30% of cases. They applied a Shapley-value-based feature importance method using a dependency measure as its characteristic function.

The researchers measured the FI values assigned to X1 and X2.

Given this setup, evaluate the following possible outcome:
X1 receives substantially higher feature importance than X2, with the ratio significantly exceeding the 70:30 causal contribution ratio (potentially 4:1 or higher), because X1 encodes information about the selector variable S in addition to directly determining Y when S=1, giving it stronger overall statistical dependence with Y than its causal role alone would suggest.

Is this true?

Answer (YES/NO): NO